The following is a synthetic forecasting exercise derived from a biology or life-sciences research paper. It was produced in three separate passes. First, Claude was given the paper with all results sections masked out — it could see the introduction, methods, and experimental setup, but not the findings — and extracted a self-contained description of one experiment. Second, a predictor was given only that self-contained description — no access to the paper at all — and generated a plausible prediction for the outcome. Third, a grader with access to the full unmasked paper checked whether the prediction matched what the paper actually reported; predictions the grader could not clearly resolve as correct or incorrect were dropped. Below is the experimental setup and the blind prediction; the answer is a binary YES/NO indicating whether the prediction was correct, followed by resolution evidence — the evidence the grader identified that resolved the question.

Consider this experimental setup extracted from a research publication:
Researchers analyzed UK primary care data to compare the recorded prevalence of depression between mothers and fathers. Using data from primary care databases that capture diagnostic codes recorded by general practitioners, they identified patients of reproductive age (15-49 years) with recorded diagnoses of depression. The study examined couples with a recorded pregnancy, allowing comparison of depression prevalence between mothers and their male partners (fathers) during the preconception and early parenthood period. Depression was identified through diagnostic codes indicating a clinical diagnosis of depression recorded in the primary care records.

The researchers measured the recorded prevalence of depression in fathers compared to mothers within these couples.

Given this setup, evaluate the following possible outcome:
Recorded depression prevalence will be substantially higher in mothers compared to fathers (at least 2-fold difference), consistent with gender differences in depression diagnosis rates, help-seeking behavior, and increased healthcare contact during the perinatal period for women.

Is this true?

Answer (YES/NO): YES